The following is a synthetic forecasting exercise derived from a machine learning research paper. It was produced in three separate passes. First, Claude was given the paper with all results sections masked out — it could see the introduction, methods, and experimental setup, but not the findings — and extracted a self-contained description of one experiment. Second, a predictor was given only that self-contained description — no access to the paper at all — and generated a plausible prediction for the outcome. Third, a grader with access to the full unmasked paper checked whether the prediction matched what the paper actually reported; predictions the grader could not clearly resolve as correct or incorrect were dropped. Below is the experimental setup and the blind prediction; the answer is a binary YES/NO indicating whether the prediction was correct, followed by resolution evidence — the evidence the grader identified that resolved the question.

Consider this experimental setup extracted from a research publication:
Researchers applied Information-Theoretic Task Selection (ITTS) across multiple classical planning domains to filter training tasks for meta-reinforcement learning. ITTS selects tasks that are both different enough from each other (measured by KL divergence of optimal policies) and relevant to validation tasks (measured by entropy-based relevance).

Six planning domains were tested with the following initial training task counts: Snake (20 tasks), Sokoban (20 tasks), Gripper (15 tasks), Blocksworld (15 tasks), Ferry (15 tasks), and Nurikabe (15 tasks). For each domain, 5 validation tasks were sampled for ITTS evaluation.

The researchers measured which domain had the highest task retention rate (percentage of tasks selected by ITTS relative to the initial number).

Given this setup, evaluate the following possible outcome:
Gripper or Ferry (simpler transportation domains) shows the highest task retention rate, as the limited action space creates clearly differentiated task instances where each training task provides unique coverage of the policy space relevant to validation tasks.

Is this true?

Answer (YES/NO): YES